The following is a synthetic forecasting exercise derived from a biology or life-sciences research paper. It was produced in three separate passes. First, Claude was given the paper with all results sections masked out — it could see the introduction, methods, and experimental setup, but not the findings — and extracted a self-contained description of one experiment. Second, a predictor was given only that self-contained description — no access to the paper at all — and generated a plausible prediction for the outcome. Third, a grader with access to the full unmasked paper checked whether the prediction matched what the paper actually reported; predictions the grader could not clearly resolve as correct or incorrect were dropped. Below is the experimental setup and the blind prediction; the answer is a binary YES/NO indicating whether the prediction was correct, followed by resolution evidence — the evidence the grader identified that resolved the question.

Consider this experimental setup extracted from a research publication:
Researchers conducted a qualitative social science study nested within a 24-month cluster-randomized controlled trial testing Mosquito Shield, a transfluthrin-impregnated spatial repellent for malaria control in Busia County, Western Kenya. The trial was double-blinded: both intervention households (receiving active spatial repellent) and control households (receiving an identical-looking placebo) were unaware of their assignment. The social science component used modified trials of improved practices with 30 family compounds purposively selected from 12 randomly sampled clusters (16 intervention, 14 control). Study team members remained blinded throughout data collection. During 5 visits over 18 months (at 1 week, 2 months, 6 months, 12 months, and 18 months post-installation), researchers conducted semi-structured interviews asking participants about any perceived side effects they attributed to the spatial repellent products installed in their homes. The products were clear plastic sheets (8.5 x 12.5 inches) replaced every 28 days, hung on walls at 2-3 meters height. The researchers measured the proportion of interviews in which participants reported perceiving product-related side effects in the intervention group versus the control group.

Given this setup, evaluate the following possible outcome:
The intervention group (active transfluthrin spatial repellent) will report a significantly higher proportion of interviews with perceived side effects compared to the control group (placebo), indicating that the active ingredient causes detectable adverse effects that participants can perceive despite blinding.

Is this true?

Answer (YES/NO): NO